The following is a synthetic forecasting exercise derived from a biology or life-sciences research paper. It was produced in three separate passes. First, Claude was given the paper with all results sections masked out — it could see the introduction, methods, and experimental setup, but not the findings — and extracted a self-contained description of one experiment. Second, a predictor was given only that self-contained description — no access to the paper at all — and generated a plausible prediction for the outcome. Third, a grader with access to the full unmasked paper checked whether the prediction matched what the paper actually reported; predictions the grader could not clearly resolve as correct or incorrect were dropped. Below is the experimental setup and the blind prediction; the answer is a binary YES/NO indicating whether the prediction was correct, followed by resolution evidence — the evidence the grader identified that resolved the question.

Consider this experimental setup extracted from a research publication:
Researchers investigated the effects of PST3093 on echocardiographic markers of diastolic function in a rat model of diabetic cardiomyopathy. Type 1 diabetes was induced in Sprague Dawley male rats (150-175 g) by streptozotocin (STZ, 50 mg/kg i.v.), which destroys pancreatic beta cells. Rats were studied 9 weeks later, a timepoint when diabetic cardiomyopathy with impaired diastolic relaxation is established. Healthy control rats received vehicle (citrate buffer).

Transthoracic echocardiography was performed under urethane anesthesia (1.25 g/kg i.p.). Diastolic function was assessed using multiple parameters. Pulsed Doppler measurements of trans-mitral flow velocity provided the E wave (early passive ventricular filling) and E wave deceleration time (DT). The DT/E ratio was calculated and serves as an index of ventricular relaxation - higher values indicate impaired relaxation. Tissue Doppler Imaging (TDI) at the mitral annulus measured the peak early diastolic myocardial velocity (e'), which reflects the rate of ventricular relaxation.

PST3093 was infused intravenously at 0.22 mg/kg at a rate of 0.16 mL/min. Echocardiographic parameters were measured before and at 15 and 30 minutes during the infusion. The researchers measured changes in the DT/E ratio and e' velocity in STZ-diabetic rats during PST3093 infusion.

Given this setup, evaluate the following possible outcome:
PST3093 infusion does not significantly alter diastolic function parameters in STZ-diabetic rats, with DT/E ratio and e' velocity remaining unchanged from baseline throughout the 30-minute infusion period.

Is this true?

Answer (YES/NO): NO